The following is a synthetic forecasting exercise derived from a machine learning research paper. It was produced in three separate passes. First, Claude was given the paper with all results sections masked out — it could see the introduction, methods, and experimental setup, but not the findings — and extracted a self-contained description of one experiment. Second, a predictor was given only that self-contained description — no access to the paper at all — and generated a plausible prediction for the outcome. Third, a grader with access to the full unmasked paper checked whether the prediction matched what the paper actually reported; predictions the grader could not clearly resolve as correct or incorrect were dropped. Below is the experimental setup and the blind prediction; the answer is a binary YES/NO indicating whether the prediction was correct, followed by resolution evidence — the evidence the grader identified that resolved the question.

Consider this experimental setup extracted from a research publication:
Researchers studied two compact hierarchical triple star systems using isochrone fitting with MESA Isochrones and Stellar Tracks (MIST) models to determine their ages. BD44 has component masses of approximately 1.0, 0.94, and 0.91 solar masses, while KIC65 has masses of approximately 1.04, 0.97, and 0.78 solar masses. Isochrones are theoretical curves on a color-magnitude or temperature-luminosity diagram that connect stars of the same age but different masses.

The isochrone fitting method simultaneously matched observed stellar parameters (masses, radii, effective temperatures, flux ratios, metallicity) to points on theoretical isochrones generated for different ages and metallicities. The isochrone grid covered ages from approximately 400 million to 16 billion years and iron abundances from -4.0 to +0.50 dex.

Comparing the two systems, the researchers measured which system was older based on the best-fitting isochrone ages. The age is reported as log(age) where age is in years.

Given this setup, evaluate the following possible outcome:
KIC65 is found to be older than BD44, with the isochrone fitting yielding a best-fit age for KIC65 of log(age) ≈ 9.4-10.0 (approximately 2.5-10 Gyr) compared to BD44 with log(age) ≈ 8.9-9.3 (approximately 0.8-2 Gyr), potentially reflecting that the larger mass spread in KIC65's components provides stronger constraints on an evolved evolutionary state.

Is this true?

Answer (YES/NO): NO